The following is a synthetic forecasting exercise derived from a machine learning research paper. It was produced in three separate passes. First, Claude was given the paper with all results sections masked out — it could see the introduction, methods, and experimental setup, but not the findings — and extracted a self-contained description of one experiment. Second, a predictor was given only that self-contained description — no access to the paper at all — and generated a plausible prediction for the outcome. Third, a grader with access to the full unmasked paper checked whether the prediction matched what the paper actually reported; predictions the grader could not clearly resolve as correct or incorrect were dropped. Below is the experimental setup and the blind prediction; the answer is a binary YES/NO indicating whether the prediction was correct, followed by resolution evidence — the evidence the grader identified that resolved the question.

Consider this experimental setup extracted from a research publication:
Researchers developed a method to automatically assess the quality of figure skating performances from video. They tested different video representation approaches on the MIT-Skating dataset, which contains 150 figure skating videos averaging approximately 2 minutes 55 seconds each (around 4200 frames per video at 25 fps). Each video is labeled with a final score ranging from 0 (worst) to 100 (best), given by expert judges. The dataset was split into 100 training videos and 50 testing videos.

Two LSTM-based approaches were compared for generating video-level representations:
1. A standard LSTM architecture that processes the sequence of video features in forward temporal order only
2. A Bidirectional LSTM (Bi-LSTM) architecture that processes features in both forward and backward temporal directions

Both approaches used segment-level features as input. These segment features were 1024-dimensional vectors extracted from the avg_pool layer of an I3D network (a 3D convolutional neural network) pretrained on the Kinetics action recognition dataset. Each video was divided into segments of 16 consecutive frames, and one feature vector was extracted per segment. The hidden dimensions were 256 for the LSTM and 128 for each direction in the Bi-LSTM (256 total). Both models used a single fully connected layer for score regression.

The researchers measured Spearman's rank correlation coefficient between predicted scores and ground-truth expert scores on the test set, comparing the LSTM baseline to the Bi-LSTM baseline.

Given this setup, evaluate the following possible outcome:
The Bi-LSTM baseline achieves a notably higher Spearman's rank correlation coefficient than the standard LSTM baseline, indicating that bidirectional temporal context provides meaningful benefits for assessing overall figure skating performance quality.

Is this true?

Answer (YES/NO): YES